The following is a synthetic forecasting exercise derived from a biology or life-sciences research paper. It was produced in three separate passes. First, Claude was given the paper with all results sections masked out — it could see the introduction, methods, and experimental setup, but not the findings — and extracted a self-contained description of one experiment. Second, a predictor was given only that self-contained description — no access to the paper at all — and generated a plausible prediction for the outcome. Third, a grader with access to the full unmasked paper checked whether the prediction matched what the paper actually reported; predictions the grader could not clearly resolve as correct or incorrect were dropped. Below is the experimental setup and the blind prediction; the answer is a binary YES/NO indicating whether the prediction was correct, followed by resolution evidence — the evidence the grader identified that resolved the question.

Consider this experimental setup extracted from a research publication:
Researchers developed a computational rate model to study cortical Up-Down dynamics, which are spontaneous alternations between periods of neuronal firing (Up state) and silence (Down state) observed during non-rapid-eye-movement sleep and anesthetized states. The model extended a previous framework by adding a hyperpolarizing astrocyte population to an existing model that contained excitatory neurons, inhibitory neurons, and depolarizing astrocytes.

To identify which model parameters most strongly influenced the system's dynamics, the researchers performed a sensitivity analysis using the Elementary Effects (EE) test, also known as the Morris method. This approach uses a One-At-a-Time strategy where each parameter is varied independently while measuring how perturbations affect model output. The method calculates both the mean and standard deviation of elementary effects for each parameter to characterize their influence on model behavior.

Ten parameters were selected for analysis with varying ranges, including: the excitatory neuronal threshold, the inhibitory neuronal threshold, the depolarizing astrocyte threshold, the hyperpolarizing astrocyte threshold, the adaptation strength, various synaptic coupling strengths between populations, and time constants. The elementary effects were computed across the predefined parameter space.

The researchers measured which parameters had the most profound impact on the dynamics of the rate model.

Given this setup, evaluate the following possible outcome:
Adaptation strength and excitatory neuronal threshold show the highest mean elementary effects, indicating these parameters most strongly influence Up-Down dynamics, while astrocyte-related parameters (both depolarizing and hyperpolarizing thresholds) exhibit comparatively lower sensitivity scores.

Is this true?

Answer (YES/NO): NO